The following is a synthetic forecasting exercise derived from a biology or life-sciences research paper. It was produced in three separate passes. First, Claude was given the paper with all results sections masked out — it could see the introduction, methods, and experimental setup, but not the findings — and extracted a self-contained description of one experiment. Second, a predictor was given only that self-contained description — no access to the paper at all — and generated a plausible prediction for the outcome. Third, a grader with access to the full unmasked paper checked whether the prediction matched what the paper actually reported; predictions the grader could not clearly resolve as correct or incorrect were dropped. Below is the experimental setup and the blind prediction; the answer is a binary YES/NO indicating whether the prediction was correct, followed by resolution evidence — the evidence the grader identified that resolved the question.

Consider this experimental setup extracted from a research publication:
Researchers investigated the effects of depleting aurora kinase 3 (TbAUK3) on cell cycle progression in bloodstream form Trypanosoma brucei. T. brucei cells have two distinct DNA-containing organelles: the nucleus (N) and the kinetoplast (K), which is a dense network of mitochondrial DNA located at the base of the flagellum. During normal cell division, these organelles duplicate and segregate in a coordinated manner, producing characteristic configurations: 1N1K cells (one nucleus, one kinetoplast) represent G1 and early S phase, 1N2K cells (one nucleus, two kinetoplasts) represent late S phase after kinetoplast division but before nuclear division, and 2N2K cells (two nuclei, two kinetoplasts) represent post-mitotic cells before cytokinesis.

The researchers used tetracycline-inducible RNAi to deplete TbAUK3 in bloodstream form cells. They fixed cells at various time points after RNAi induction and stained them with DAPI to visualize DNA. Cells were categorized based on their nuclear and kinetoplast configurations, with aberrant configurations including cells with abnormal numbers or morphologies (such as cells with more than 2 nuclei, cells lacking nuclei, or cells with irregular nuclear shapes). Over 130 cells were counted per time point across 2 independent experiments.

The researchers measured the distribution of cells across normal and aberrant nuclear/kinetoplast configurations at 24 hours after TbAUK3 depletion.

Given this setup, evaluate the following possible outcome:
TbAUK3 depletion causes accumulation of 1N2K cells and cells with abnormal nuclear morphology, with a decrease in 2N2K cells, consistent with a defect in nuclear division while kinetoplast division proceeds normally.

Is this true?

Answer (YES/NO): NO